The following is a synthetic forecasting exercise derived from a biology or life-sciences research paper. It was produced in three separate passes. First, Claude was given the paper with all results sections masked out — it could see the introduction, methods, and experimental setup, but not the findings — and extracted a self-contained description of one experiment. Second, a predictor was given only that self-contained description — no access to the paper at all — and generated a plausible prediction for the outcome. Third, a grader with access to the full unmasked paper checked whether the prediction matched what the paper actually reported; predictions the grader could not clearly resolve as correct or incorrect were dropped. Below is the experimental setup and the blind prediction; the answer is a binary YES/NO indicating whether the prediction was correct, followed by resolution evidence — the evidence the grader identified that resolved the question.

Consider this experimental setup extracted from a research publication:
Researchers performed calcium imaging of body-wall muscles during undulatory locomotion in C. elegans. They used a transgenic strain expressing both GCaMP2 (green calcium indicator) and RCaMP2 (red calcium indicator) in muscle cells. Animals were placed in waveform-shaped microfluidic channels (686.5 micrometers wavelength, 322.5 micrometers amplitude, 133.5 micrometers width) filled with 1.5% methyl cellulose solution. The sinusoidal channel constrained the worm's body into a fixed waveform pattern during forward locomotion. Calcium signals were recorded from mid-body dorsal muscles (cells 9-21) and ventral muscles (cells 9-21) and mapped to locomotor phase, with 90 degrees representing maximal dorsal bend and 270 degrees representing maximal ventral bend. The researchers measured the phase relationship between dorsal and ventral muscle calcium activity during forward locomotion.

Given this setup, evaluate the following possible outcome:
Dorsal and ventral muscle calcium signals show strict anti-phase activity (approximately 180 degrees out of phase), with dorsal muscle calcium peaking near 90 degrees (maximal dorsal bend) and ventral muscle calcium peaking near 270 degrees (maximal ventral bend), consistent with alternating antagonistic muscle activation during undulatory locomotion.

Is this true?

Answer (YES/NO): YES